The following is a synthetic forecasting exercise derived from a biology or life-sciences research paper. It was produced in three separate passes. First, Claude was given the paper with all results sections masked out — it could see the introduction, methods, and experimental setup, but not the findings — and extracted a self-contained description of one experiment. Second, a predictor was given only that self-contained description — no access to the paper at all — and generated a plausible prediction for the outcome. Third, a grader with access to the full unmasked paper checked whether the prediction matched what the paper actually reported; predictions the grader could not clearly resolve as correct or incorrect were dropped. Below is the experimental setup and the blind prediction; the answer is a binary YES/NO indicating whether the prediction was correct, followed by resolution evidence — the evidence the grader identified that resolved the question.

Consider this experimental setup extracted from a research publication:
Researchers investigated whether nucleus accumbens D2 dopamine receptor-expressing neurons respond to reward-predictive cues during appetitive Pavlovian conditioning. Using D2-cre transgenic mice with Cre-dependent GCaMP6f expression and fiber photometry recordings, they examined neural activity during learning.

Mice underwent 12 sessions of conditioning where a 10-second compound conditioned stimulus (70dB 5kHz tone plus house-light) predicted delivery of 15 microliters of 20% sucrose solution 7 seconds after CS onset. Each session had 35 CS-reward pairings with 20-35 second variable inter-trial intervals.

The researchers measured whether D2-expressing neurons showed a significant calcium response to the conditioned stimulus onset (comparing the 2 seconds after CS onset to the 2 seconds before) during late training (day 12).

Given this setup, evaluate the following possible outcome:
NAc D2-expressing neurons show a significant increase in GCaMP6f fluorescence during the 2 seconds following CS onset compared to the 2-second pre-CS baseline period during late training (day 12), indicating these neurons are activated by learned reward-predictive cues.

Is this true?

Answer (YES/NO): YES